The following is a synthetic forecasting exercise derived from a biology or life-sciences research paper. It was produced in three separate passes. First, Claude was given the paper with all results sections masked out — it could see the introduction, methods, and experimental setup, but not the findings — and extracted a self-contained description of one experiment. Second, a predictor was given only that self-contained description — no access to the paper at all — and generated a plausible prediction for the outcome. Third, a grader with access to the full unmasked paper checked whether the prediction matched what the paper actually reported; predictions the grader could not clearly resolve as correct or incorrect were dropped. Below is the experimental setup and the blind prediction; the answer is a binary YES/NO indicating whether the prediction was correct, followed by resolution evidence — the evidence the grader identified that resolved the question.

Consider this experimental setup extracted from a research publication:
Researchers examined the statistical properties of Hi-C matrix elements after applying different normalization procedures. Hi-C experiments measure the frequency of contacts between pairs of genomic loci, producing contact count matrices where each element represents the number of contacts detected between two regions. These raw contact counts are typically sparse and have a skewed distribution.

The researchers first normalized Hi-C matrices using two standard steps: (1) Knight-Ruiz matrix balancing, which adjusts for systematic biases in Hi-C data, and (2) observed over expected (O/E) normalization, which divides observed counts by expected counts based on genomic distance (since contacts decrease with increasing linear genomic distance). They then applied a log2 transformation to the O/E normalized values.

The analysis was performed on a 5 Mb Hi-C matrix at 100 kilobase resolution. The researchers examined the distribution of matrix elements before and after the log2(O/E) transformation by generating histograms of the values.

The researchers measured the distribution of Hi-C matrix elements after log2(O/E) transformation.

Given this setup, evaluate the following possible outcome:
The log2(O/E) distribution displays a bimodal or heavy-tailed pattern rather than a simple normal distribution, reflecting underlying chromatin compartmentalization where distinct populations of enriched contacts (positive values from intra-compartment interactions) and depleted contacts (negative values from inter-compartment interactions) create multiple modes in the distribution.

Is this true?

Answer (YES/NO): NO